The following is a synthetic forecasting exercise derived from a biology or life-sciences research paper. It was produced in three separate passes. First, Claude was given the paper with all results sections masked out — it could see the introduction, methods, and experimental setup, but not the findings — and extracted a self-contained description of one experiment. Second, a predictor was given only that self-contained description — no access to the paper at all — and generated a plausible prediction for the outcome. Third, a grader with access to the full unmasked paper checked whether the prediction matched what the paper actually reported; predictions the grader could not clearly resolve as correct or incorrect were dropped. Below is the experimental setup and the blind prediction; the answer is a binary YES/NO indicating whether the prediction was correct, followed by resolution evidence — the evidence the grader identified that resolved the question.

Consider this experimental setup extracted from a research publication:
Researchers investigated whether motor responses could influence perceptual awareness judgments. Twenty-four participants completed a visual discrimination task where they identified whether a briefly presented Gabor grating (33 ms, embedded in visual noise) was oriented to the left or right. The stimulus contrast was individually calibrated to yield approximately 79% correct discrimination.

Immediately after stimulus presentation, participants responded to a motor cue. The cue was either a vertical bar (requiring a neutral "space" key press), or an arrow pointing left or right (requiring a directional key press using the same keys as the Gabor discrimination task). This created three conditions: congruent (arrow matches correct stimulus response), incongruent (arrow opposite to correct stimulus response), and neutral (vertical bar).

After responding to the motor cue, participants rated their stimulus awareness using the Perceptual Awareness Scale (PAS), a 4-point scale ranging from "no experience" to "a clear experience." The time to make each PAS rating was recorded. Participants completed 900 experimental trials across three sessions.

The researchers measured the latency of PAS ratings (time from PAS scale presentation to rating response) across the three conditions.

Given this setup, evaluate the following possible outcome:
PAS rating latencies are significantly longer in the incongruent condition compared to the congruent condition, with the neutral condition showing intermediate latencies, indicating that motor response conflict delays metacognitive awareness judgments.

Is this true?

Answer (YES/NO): NO